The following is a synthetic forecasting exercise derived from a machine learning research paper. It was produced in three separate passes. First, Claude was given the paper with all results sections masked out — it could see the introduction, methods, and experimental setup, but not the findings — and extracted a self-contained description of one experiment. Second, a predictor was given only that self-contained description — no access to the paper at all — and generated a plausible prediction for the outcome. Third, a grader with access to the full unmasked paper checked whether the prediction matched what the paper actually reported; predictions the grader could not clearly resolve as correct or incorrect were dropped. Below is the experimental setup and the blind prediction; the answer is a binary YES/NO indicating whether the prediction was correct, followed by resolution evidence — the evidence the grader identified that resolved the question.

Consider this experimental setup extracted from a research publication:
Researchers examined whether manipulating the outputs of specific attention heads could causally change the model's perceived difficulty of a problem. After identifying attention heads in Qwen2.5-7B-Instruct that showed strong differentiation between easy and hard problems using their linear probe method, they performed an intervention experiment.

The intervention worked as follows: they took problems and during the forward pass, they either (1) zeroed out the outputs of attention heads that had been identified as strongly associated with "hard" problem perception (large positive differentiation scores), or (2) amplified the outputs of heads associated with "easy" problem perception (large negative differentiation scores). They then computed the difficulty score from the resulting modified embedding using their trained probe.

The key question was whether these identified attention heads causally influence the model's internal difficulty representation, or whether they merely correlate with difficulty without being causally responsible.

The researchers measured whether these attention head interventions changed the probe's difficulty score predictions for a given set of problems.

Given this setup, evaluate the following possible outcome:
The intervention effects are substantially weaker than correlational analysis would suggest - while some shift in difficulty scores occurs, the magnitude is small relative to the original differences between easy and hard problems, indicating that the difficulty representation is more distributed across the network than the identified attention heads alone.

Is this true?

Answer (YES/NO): NO